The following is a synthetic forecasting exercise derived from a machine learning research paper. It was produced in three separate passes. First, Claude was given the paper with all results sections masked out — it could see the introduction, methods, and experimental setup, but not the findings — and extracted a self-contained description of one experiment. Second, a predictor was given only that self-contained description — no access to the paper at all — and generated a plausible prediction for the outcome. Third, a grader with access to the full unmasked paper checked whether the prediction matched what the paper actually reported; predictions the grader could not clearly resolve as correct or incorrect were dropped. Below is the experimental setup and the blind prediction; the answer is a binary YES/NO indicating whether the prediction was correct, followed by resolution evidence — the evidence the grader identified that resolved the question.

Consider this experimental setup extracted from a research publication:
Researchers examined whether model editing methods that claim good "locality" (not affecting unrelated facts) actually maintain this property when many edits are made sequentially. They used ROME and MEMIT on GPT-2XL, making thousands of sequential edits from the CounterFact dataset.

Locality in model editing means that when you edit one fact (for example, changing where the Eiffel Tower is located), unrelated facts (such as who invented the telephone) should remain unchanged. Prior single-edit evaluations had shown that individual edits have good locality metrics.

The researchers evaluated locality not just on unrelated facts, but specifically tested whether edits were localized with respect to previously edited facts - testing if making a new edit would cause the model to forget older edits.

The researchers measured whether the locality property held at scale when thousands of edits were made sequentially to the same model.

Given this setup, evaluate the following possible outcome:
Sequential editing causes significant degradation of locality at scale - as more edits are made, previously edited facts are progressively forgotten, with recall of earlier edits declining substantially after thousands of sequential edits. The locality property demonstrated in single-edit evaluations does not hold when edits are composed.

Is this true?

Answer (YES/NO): YES